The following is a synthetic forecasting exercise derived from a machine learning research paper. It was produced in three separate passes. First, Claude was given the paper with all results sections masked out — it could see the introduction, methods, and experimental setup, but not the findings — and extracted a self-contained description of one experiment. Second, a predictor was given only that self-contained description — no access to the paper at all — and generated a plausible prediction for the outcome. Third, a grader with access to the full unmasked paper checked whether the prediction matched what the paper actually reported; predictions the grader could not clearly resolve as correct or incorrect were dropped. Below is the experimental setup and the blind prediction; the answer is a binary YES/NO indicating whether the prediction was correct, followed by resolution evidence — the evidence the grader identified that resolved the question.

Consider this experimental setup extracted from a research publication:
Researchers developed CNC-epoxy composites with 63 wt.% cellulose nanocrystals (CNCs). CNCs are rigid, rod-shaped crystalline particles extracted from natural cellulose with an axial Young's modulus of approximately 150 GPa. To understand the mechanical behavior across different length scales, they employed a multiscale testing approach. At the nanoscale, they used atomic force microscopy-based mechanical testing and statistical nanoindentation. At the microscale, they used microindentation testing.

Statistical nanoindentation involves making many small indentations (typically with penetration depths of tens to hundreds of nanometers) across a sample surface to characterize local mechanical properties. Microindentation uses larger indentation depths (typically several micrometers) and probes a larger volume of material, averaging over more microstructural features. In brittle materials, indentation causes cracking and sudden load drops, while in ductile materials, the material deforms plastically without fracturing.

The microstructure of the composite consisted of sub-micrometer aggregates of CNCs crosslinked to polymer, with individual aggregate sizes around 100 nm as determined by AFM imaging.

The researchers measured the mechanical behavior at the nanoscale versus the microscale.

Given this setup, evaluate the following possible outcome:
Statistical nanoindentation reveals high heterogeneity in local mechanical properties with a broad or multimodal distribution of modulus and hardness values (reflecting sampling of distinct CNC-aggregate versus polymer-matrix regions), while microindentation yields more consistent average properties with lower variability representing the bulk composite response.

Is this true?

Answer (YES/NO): NO